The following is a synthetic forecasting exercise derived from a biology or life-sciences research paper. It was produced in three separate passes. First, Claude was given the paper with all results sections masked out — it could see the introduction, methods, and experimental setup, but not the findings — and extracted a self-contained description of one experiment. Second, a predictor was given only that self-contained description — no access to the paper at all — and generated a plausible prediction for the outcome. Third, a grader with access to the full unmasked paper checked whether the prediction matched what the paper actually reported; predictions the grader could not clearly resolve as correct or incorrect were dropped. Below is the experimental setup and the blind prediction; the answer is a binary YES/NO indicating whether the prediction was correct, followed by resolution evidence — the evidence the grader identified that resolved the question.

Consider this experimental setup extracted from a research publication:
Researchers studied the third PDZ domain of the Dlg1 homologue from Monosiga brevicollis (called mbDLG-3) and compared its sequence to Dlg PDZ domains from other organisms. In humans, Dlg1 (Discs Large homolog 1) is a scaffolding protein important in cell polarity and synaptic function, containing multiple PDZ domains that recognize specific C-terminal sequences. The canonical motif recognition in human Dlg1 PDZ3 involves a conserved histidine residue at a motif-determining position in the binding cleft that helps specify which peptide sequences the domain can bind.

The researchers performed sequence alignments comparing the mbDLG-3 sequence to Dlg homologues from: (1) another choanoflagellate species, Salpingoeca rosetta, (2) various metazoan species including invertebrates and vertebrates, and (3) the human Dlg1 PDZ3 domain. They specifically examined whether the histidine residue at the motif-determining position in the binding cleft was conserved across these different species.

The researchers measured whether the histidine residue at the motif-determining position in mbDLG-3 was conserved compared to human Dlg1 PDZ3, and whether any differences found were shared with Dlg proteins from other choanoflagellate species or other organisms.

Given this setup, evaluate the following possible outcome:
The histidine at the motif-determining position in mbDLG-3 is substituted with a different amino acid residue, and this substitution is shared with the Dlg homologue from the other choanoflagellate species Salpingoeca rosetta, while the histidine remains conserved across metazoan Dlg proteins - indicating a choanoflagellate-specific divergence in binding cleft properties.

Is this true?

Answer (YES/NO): YES